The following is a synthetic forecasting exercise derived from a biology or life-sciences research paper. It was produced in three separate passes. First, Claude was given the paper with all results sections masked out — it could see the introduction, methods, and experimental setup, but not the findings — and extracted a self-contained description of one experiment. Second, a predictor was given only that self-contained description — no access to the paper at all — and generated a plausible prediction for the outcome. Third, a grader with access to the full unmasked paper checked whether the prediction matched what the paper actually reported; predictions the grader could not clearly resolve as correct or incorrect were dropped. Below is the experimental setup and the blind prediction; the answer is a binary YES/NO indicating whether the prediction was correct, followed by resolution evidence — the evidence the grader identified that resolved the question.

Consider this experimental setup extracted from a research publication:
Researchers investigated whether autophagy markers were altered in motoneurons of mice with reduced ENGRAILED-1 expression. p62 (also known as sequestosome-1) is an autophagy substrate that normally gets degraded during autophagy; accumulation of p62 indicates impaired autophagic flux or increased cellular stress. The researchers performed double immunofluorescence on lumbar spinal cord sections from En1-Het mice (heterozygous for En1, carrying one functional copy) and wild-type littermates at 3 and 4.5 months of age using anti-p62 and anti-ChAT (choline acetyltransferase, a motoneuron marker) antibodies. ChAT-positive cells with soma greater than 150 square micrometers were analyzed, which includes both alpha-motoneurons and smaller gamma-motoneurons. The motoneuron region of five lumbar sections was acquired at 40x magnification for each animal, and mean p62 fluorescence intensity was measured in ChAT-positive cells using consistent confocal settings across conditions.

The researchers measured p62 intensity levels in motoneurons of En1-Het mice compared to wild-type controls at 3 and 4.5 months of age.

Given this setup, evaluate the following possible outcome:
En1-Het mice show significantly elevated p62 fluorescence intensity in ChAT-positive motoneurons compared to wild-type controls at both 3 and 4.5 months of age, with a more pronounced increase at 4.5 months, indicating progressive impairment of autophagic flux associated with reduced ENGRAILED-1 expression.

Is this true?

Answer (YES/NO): NO